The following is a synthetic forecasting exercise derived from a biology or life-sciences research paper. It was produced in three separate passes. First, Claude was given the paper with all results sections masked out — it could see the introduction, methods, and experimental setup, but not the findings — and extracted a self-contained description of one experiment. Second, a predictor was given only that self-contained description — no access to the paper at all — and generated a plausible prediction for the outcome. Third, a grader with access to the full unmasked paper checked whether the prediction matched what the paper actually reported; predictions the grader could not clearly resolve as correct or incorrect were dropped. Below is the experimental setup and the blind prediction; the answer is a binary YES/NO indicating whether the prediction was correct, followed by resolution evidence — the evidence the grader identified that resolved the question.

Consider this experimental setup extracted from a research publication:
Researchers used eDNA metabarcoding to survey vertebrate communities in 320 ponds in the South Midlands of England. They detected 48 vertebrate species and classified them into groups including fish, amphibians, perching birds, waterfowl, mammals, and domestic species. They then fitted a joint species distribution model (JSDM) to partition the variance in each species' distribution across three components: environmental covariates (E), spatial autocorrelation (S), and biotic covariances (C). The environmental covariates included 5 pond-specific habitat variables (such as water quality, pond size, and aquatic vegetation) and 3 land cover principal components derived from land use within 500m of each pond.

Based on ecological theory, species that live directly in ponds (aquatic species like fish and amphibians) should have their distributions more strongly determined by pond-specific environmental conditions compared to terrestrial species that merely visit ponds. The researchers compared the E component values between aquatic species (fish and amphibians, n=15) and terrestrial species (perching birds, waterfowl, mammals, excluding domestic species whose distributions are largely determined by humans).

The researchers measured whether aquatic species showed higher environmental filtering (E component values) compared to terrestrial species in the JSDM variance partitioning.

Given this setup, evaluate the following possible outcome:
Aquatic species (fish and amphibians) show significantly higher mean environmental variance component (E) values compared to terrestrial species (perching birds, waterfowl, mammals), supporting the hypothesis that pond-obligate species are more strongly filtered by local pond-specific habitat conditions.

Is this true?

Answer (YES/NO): NO